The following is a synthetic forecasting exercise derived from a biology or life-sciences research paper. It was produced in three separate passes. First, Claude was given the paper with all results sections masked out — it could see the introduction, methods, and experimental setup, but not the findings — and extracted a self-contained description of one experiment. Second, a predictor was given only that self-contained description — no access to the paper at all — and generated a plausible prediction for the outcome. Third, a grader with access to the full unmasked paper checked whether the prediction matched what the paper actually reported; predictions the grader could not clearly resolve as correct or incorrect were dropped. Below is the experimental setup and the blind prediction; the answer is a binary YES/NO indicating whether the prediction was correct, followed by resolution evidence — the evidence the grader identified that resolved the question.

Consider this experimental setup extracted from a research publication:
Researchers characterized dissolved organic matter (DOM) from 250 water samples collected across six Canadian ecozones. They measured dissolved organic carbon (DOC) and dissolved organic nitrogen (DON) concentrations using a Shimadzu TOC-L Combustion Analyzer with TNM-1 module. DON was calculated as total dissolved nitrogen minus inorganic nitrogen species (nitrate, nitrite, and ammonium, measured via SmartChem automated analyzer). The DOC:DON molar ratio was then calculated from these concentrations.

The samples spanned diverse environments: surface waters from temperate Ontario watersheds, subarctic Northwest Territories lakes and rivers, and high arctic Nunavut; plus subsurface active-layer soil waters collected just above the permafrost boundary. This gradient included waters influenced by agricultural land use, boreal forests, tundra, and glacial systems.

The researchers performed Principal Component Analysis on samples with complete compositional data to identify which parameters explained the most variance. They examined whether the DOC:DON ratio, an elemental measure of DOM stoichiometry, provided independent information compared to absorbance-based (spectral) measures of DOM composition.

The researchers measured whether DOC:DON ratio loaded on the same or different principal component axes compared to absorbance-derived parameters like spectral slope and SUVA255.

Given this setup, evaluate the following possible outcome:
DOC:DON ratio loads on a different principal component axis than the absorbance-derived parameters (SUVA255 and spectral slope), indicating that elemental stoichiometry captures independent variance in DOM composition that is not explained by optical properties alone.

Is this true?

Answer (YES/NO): YES